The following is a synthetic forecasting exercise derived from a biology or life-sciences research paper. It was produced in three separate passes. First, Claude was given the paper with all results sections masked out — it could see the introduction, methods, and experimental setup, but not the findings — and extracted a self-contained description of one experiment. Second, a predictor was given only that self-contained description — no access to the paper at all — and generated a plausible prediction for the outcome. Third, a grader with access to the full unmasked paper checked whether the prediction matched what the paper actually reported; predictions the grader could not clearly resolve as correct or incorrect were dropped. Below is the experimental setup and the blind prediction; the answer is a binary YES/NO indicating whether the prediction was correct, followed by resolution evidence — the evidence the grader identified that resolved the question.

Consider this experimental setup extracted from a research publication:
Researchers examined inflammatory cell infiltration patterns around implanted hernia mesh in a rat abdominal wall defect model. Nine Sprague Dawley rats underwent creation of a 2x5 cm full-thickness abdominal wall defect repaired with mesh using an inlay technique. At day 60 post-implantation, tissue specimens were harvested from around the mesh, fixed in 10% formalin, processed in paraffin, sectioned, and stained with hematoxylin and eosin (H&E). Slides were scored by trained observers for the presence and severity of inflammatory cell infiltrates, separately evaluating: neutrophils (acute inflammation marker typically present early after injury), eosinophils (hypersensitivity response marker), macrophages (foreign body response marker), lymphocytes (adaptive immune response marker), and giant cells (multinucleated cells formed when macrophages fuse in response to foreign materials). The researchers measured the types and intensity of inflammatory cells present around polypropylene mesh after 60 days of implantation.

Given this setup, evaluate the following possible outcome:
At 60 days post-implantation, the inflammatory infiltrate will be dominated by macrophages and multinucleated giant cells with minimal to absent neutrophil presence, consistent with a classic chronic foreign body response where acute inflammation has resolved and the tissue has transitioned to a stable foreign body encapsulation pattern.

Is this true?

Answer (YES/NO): NO